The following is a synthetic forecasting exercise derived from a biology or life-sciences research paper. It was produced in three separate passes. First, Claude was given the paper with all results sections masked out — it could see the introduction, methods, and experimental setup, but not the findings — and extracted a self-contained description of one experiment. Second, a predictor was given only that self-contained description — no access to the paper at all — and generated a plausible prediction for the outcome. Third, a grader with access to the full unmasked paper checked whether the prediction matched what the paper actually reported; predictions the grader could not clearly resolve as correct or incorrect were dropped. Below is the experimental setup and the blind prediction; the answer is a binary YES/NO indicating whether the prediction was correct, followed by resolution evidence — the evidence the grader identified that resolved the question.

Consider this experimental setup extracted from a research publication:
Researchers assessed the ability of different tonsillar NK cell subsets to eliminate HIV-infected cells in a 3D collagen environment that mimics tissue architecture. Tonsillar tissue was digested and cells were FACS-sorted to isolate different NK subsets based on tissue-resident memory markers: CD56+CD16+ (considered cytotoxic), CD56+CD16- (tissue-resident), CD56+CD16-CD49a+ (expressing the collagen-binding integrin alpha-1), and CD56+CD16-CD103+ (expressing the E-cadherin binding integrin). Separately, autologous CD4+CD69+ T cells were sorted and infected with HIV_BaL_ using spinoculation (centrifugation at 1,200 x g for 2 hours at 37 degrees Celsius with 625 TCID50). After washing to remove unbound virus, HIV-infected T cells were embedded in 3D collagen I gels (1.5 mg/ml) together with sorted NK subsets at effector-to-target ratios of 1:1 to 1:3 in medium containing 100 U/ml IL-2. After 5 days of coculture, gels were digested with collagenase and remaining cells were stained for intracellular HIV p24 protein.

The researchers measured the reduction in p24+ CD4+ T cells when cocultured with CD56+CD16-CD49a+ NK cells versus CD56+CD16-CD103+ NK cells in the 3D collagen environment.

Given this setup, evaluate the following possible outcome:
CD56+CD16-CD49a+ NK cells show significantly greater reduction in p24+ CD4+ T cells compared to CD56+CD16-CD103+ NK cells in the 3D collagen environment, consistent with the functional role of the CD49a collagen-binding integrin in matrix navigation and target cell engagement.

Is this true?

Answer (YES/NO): NO